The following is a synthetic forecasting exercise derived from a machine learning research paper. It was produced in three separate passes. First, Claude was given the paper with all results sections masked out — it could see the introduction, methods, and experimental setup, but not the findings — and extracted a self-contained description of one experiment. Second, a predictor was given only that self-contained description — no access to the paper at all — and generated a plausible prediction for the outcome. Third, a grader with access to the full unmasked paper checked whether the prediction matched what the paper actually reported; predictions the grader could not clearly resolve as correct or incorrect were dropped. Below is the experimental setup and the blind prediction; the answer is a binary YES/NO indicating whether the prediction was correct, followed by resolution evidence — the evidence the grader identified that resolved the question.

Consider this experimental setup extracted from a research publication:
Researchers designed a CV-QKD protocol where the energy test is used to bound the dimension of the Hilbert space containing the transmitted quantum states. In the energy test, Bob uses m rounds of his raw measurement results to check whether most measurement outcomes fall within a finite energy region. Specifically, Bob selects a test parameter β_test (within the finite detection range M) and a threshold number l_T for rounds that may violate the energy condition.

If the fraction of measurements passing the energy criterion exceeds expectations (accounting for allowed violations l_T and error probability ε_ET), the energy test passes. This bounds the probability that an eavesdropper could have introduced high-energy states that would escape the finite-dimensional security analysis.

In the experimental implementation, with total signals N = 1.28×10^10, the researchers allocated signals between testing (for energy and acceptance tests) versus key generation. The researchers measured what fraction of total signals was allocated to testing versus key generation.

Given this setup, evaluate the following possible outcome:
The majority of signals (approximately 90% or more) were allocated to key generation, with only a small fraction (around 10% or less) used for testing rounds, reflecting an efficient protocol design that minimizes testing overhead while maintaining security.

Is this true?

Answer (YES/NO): NO